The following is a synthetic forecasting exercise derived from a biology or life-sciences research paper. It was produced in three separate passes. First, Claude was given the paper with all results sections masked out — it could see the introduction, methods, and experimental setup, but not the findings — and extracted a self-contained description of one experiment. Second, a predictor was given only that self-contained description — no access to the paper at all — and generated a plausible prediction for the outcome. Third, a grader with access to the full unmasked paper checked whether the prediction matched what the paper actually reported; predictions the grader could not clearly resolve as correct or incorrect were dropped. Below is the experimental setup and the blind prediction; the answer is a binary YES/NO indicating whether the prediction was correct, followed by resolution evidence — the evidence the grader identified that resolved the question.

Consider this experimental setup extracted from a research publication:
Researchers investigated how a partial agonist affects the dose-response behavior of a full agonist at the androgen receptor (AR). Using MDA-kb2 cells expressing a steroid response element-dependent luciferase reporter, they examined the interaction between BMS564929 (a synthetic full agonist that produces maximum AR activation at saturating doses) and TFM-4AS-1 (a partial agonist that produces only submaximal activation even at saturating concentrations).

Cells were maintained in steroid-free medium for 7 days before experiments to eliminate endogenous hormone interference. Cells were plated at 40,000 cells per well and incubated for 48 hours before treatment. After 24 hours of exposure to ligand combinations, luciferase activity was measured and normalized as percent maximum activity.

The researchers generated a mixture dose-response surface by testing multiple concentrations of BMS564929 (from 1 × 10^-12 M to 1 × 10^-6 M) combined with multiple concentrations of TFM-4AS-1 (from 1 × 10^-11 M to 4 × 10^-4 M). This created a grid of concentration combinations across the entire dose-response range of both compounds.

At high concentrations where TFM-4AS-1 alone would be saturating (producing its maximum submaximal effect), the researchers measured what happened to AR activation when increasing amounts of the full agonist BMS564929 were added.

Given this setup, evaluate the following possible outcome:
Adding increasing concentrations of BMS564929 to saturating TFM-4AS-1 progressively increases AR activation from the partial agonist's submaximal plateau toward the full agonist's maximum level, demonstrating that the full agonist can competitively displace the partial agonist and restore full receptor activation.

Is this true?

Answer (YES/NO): NO